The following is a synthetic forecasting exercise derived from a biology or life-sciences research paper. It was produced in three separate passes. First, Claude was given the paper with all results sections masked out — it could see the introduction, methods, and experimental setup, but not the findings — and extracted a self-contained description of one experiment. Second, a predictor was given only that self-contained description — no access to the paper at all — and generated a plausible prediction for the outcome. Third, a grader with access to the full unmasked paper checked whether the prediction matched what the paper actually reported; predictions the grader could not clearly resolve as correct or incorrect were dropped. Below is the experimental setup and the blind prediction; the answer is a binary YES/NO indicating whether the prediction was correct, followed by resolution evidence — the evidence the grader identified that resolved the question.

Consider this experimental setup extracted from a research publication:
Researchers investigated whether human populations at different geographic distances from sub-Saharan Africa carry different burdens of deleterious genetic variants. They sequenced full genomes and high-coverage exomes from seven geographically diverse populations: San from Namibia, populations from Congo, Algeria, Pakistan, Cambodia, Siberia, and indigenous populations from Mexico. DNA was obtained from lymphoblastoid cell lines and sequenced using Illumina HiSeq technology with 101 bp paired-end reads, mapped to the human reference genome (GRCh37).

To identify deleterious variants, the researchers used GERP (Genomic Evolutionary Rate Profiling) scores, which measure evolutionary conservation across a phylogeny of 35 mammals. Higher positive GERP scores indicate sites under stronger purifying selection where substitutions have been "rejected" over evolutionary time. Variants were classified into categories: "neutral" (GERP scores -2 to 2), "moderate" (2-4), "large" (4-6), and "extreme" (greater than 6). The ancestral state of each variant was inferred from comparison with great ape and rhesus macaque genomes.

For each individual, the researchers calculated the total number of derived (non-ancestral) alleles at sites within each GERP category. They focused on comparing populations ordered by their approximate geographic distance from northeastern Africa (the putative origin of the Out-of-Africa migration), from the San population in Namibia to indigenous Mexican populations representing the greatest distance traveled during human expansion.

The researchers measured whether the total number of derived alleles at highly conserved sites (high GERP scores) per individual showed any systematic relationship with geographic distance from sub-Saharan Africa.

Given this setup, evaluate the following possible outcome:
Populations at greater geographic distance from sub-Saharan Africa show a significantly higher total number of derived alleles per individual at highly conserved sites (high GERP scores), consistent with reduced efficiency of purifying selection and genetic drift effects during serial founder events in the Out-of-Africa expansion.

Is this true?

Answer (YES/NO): NO